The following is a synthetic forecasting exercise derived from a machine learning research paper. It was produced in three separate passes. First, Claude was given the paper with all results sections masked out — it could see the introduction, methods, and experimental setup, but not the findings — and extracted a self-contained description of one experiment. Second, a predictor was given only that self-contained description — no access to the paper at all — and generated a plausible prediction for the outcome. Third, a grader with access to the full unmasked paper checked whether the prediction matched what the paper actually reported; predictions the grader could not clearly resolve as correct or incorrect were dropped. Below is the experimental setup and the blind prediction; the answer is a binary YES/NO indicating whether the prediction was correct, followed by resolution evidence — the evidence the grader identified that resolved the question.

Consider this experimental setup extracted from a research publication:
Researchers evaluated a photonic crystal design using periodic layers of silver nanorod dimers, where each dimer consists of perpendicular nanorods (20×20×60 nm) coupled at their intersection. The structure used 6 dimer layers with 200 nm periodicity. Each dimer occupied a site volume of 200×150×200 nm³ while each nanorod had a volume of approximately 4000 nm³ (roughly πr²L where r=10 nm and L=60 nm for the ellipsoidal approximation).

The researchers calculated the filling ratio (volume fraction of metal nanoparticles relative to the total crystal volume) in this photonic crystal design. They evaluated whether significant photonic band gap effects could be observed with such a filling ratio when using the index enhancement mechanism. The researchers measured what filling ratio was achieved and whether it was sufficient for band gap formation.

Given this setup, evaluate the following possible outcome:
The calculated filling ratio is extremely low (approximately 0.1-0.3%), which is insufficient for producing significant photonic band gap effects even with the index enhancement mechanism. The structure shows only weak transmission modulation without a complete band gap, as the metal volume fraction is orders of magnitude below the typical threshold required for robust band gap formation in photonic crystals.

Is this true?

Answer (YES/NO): NO